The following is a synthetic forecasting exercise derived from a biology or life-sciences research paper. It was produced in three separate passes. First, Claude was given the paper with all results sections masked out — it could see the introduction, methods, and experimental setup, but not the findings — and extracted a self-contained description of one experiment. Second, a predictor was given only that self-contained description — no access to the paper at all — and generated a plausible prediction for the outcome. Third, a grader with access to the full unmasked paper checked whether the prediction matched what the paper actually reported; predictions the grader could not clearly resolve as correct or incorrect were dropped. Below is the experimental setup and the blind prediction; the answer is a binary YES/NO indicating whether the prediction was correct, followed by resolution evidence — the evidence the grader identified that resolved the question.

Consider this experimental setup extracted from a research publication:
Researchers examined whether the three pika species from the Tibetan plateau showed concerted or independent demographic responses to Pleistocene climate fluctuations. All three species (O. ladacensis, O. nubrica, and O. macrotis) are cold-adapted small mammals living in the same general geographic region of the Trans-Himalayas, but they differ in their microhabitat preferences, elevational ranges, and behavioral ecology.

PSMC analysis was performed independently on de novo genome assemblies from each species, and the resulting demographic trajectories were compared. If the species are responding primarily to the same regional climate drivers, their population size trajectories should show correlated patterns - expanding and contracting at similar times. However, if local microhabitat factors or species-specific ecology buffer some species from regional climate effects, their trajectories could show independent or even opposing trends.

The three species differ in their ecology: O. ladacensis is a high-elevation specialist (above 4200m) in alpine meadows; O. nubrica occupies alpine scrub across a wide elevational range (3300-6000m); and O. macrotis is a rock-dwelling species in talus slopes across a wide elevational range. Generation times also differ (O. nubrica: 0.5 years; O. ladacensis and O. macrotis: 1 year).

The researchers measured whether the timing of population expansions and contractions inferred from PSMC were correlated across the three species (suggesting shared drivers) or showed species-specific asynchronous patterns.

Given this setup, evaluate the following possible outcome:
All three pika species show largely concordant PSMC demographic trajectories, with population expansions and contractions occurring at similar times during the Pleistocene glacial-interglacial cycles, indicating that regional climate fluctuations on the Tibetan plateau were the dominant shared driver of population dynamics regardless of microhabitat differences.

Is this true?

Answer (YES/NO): YES